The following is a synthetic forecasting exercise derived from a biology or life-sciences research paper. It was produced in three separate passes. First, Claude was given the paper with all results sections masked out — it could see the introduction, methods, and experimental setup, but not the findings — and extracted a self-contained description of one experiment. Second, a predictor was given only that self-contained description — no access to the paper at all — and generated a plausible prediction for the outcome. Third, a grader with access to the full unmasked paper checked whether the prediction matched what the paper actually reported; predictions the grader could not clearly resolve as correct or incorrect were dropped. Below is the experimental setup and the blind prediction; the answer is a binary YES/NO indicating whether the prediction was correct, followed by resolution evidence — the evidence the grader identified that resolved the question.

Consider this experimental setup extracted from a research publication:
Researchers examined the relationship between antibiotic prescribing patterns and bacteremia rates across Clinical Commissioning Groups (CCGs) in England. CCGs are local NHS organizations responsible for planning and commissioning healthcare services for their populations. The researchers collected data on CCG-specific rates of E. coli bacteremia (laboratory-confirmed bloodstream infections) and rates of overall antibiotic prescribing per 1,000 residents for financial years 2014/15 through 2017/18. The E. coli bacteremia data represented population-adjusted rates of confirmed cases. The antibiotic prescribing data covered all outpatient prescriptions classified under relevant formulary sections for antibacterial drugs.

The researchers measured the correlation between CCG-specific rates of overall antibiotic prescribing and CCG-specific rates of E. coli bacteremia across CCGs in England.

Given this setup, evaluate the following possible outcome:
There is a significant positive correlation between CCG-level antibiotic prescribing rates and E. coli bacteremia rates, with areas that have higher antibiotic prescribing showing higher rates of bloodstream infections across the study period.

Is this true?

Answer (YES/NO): YES